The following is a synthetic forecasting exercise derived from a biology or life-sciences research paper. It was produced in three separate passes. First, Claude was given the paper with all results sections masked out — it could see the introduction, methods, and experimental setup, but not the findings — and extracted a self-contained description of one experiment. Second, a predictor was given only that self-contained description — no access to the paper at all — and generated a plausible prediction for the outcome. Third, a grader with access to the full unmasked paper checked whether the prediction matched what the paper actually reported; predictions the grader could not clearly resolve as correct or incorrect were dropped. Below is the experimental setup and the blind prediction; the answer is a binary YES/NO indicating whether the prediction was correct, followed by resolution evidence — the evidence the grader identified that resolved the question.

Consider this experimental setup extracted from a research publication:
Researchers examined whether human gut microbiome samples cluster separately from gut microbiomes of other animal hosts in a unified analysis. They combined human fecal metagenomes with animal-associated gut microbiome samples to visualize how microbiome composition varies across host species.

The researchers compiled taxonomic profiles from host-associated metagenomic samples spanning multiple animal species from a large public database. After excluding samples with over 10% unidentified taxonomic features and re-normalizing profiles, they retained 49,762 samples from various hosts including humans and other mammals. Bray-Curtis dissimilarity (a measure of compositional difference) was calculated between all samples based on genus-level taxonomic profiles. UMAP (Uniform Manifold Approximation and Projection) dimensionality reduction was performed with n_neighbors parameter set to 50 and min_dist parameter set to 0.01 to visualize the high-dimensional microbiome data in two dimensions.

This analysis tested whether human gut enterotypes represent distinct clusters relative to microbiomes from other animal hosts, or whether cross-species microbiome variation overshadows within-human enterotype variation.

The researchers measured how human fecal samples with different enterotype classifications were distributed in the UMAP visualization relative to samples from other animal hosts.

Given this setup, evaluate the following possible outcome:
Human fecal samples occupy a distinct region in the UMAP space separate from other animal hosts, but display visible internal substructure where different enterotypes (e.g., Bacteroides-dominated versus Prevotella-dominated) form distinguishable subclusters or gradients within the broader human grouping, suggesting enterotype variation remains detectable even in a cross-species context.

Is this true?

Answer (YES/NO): YES